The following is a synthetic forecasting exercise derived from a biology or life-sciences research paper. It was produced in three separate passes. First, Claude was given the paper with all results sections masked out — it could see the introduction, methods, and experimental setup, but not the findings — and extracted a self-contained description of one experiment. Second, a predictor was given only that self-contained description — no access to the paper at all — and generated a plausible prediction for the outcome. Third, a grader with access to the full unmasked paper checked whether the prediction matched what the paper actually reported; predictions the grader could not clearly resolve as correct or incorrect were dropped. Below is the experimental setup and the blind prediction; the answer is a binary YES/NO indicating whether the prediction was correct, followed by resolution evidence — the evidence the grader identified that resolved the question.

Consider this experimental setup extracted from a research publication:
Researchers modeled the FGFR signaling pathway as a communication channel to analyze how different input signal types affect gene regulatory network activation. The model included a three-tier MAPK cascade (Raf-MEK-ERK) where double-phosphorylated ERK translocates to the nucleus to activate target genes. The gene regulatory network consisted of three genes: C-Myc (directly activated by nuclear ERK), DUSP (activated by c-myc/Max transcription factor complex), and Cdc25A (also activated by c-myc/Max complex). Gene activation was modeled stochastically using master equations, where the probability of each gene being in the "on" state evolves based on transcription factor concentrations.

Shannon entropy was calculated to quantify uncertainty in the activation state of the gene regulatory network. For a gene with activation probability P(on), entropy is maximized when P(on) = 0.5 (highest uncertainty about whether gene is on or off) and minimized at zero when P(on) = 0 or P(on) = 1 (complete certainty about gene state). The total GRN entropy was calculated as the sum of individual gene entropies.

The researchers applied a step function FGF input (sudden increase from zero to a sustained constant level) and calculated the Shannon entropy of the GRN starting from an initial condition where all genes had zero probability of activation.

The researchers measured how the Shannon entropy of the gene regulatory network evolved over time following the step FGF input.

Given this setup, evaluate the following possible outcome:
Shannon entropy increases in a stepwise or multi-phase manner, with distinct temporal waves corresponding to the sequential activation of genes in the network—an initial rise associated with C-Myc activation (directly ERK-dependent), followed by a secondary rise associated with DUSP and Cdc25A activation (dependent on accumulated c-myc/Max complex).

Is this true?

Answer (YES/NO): NO